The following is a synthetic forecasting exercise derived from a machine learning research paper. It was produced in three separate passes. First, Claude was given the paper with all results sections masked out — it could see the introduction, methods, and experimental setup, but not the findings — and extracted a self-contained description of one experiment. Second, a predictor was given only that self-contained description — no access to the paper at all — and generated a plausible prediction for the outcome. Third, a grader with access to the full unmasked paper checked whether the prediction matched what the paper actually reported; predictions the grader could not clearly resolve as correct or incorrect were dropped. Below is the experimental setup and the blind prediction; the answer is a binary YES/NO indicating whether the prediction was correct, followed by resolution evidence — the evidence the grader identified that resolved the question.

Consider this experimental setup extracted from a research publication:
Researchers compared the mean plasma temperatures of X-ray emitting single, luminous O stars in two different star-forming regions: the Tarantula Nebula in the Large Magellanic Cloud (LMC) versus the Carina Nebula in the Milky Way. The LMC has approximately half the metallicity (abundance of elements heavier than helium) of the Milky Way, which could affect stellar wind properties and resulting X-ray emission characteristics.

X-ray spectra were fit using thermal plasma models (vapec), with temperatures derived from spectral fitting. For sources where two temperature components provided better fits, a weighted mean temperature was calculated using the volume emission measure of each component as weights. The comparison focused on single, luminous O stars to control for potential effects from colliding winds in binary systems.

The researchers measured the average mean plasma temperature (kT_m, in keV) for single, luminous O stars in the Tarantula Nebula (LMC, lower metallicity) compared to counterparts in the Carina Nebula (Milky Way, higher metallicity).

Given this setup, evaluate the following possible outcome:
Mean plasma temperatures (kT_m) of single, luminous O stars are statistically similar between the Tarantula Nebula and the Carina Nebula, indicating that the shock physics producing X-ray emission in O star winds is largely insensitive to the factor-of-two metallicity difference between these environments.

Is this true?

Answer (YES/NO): NO